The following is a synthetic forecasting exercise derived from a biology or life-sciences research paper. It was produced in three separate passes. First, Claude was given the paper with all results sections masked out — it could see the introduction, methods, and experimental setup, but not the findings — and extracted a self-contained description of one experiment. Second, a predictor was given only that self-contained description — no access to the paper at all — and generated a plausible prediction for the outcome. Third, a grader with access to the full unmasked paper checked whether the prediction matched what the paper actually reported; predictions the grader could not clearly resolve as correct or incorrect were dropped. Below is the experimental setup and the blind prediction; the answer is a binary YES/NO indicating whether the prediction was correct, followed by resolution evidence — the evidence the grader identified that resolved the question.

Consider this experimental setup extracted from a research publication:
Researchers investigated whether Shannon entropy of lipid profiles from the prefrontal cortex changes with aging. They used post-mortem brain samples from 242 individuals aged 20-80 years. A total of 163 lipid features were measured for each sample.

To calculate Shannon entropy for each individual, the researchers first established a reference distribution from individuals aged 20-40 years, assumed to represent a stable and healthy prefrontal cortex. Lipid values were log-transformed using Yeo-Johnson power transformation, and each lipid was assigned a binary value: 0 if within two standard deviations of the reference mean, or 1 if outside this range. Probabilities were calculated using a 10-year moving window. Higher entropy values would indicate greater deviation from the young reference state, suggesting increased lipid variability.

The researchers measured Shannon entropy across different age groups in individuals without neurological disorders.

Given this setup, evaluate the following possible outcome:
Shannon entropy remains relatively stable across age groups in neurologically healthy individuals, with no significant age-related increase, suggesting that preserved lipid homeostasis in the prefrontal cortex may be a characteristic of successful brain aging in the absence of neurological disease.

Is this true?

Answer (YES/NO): NO